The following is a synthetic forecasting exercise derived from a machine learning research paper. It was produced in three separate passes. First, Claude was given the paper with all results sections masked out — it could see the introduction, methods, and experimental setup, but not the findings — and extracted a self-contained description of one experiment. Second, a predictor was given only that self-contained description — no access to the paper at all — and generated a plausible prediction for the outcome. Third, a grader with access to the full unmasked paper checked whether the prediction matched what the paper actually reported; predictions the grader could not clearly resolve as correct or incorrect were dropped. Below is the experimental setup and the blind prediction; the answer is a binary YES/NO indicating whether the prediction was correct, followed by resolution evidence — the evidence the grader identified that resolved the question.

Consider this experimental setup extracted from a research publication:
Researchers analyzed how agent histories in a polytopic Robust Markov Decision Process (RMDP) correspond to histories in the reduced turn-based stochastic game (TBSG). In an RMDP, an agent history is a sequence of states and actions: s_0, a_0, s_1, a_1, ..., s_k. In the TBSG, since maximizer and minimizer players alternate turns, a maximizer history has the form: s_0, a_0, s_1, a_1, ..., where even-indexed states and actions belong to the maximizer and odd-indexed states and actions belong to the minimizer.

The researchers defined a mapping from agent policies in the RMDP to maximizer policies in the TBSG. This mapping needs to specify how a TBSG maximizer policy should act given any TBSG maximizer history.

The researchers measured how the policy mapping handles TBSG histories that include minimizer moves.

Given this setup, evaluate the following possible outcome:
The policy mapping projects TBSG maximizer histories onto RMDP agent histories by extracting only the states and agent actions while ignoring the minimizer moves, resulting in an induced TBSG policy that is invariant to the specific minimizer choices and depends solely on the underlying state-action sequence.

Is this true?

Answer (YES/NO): YES